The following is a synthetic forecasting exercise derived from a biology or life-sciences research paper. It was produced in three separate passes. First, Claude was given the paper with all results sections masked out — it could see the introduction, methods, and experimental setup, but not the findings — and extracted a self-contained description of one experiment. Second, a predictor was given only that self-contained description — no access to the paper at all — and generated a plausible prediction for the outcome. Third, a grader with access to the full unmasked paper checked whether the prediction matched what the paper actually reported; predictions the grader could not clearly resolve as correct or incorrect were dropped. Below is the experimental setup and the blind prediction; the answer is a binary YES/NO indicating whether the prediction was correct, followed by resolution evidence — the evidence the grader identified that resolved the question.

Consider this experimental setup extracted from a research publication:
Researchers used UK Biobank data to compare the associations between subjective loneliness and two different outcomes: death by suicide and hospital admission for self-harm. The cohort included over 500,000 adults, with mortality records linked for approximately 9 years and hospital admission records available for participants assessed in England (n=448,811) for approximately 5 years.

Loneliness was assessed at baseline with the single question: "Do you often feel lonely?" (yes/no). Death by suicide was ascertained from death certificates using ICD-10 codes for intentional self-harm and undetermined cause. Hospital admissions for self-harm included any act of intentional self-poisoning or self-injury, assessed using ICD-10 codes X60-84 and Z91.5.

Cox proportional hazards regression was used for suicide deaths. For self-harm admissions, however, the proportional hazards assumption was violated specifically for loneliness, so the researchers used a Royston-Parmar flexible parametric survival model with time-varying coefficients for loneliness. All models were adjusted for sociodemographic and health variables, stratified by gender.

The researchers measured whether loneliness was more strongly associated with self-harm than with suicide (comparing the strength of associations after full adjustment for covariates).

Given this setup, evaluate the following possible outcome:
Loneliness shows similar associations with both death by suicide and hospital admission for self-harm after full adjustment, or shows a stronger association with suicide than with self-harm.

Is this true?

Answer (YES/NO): NO